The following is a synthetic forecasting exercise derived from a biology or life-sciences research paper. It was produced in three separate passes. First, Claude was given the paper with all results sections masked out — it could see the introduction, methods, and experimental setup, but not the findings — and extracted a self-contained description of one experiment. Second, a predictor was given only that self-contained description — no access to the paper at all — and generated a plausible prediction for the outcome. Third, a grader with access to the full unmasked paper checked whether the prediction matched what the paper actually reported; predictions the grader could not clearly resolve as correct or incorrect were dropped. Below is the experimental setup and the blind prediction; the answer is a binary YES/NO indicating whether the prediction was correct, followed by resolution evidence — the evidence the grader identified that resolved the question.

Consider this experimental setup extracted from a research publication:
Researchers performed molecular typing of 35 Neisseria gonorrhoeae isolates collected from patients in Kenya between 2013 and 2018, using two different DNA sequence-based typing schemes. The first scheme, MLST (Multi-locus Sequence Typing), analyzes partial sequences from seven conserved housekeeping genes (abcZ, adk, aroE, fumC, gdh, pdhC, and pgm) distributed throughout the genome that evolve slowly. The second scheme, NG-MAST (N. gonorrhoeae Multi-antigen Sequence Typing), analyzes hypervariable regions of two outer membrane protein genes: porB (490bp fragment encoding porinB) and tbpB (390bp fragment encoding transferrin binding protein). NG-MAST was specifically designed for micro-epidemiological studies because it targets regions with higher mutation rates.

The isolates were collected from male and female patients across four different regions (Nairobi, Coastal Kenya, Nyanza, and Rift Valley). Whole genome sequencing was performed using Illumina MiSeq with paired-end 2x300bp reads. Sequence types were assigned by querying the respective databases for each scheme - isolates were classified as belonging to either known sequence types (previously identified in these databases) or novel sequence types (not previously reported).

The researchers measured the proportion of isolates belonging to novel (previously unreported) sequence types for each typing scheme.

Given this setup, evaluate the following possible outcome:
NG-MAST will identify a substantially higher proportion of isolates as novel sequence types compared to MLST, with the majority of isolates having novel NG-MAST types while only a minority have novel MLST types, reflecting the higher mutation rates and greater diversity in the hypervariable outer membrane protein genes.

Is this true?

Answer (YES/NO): YES